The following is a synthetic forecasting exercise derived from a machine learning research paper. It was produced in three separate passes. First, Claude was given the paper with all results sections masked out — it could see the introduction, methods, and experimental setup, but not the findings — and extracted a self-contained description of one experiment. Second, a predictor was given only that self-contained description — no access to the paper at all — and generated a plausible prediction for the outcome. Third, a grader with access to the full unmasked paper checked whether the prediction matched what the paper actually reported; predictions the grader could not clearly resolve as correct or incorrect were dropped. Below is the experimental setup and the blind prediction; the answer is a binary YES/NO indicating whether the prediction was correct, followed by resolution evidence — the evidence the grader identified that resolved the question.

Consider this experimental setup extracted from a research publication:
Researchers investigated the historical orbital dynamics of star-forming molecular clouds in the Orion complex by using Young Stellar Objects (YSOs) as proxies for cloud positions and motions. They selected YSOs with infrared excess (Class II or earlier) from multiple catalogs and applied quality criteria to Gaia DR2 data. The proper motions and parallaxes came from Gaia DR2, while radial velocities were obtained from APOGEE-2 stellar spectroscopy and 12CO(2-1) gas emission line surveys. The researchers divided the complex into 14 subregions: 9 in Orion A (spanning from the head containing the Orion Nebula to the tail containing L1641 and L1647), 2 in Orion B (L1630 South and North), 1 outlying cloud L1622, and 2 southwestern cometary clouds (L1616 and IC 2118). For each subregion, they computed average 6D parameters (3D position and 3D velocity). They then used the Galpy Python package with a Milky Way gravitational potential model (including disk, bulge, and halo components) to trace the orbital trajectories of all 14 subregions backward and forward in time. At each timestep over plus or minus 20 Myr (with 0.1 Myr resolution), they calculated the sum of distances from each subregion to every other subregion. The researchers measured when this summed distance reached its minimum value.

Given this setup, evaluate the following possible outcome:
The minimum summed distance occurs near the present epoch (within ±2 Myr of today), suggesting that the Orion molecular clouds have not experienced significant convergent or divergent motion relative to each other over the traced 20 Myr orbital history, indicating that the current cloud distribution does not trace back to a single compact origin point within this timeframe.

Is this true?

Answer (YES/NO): NO